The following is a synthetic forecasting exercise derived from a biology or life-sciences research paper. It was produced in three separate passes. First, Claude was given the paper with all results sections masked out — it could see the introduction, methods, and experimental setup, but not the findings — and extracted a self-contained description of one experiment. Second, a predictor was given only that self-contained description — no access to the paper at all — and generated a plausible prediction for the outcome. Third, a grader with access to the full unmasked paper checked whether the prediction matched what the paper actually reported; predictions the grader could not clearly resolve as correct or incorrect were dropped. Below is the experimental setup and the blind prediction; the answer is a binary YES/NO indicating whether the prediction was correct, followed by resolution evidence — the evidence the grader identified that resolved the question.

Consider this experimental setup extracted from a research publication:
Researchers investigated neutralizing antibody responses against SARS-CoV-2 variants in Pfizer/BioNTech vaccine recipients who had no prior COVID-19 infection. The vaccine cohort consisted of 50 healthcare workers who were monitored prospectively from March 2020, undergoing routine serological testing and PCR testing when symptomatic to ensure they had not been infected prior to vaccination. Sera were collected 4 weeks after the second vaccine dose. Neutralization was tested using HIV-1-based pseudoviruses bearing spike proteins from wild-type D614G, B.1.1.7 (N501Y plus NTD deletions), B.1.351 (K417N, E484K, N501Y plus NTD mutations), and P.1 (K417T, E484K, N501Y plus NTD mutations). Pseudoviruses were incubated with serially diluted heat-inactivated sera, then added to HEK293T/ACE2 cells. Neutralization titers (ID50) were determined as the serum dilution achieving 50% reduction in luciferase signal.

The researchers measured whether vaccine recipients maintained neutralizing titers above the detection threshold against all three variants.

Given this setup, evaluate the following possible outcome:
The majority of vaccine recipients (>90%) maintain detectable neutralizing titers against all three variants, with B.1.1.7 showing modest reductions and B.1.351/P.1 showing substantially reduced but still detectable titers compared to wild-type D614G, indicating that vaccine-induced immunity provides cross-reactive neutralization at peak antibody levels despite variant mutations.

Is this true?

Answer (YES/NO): YES